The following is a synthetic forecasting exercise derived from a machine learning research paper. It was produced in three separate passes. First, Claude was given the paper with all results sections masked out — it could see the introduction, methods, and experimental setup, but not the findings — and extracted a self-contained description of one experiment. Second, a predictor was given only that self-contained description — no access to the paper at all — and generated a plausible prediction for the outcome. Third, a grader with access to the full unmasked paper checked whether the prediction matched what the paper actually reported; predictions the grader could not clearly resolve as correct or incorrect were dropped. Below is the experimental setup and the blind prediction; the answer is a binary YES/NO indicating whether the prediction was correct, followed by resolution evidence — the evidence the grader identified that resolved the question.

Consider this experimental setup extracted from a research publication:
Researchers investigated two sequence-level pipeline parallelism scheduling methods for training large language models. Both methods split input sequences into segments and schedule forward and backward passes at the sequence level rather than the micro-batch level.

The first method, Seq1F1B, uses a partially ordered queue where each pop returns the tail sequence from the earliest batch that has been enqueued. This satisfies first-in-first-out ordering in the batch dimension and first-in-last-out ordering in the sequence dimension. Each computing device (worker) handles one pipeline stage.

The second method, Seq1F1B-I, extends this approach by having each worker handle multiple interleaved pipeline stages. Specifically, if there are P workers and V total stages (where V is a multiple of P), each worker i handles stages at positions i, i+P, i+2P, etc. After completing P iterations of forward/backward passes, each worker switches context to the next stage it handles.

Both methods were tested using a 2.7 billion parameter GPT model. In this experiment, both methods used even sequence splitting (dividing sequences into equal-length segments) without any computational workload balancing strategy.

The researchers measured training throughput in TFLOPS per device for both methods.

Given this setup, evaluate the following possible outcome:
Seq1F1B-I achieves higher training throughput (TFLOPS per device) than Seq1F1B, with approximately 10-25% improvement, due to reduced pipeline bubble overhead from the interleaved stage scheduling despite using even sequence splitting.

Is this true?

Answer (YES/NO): NO